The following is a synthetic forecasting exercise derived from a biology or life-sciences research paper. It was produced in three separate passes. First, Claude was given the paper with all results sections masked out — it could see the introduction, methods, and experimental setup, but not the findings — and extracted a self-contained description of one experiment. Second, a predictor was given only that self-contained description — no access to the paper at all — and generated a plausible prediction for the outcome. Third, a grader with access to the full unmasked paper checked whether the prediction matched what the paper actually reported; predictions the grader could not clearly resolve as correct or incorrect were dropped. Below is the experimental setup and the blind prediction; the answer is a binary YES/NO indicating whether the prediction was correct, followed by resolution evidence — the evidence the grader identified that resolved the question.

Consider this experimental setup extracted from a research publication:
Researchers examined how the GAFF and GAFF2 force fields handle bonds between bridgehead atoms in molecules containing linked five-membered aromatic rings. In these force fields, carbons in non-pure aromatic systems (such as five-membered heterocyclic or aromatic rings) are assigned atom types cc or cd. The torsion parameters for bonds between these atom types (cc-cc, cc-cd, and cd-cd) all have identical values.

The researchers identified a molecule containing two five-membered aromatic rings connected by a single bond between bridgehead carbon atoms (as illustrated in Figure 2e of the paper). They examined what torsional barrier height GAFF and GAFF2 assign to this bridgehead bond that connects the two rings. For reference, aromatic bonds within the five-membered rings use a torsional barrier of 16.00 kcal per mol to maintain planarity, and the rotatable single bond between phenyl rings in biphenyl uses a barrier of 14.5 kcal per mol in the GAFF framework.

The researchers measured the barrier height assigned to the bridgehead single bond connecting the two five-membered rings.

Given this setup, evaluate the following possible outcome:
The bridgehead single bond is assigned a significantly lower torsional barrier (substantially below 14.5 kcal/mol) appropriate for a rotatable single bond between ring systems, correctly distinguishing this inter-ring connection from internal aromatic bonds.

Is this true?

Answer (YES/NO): NO